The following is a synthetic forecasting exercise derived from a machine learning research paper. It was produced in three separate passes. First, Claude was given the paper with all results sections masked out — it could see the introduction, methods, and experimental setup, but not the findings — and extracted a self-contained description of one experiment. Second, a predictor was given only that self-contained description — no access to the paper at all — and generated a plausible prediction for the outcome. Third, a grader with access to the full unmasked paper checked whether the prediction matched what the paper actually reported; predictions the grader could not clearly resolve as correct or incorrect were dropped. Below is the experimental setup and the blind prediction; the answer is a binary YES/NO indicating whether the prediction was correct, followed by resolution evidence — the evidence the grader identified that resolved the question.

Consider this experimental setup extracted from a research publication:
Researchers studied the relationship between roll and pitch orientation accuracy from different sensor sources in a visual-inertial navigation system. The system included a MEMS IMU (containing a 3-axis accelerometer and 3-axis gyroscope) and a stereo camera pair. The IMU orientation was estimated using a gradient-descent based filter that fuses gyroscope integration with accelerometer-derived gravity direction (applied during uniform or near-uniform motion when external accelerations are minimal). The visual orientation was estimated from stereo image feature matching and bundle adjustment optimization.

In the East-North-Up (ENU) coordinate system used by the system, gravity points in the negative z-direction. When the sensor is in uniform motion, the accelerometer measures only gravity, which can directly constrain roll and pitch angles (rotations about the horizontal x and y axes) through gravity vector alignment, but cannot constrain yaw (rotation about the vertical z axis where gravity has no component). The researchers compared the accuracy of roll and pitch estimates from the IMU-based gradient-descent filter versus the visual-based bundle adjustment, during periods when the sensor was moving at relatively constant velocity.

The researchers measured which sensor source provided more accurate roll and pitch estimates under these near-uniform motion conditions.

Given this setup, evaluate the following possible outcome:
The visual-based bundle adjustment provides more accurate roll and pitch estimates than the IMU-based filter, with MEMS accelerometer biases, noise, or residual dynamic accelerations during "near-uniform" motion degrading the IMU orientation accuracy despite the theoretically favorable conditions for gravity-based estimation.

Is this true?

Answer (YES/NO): NO